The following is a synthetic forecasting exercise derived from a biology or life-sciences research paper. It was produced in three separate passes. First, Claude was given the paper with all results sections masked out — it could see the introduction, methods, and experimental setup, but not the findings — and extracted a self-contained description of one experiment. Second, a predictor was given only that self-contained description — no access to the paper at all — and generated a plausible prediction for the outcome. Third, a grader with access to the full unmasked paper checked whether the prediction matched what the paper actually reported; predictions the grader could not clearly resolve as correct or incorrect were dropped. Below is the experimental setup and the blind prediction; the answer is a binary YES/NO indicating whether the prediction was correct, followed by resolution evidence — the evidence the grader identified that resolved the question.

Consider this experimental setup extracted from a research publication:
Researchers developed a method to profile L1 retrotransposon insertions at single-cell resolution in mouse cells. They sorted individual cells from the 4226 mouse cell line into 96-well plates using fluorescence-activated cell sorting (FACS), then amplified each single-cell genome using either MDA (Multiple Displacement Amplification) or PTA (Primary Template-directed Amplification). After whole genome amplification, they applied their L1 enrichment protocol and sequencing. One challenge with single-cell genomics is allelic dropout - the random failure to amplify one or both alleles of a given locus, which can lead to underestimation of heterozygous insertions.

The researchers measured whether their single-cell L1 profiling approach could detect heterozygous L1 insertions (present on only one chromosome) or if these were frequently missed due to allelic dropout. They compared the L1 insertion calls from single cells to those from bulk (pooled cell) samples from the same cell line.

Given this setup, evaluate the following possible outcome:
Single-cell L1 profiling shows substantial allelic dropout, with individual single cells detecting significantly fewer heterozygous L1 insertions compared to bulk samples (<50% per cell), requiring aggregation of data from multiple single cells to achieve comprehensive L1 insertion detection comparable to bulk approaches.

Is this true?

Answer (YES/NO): NO